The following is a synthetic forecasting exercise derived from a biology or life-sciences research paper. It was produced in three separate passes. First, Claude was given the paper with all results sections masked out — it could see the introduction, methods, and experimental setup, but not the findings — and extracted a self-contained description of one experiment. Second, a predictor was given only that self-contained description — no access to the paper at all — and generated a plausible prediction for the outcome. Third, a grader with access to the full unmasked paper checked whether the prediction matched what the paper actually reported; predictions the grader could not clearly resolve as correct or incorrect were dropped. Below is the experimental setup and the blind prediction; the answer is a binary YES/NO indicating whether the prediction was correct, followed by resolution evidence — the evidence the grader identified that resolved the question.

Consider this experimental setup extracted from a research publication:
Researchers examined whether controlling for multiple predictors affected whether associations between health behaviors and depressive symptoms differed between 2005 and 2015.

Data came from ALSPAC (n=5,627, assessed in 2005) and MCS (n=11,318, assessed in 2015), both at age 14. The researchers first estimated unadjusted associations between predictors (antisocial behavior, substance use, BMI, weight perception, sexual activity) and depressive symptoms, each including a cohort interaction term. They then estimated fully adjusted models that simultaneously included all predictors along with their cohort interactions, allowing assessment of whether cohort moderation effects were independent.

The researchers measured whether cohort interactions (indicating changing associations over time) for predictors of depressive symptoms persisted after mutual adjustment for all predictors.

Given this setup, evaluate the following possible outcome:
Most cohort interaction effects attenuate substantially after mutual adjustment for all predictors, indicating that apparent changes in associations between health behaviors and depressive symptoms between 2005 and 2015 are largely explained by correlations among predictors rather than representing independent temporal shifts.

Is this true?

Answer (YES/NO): NO